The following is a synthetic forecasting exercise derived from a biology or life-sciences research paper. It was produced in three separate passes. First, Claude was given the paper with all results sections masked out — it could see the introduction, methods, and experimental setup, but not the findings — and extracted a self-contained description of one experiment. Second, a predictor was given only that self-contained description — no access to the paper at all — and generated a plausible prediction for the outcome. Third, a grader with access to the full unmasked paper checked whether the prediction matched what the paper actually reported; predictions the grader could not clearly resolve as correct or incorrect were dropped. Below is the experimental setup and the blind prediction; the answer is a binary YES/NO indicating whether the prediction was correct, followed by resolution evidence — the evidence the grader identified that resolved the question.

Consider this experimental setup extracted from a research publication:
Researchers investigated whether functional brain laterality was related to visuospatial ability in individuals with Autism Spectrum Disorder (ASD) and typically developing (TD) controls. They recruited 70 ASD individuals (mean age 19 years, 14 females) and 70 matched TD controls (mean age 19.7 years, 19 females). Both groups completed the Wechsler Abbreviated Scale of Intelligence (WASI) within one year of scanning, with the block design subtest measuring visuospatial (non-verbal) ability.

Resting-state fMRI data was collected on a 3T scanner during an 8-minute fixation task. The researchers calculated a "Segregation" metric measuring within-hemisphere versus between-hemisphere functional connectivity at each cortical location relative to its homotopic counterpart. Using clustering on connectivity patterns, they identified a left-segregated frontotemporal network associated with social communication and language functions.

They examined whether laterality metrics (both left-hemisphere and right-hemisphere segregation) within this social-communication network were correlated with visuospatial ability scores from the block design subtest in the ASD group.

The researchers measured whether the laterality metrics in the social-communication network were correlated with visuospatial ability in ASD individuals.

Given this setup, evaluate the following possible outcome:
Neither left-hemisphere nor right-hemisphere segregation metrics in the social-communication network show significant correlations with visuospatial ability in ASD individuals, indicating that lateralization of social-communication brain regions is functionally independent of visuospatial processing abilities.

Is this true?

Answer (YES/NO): YES